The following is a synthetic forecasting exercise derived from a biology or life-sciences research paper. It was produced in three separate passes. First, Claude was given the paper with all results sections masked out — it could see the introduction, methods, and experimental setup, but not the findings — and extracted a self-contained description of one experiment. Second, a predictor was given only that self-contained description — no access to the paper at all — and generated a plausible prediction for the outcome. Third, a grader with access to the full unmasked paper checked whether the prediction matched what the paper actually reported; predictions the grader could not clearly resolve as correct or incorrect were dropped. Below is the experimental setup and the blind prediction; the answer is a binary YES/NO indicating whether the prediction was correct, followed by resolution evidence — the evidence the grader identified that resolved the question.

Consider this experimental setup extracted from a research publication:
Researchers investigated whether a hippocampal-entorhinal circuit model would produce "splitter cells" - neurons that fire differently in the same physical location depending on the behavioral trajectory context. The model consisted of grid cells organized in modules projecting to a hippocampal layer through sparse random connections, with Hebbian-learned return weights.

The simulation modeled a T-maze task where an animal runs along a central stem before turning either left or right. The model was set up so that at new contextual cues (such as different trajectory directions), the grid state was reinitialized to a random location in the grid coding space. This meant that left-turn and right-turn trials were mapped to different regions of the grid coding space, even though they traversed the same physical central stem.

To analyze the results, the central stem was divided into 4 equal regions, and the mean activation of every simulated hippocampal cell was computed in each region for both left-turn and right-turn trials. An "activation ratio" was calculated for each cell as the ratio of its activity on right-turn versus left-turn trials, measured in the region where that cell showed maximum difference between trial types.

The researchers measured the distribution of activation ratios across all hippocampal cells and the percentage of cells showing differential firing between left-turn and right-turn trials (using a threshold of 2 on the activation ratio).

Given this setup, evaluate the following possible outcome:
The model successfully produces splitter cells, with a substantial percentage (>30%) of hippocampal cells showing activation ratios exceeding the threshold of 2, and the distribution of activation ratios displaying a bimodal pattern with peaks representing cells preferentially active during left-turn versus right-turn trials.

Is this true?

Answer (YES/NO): YES